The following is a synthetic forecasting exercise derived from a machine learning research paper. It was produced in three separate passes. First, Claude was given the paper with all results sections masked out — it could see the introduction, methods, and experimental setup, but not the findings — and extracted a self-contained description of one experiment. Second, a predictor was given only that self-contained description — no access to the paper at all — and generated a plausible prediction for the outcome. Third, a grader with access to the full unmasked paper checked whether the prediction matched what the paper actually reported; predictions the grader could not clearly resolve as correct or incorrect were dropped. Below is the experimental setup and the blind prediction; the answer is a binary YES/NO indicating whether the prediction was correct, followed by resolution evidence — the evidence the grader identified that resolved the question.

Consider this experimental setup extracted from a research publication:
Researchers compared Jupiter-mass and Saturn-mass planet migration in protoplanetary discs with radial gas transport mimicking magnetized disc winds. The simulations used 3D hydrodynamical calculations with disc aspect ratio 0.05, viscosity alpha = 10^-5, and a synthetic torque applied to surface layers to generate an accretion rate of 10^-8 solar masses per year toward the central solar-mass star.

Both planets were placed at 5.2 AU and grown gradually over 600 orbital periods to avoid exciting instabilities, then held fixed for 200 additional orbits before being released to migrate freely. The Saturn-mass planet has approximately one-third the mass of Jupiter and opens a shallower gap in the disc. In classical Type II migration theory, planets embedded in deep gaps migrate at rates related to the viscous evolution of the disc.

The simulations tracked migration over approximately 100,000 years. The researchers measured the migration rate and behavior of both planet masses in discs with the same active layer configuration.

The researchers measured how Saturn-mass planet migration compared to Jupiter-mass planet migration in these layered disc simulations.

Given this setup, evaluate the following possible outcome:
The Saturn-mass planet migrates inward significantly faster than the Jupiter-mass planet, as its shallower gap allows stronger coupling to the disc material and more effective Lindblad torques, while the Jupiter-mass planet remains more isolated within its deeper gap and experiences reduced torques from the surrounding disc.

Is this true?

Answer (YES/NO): NO